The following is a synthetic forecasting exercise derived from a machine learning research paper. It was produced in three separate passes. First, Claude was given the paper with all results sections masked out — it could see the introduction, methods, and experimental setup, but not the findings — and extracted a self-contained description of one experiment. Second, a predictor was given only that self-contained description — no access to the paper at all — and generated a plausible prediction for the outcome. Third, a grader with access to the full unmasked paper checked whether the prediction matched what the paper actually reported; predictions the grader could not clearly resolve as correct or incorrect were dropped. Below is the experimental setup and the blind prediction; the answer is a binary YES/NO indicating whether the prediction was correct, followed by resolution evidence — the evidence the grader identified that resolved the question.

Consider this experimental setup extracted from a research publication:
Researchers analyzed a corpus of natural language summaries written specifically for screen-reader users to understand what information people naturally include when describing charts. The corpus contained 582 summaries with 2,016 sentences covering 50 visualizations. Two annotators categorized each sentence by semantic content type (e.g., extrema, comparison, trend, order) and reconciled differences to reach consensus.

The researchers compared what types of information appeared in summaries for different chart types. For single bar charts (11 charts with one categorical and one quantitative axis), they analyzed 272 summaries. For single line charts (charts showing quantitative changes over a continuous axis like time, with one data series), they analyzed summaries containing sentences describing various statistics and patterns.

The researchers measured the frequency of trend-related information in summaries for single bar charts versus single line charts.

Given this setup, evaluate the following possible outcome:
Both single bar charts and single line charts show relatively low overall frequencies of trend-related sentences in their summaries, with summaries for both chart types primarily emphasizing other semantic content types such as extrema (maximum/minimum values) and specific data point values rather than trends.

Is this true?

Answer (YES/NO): NO